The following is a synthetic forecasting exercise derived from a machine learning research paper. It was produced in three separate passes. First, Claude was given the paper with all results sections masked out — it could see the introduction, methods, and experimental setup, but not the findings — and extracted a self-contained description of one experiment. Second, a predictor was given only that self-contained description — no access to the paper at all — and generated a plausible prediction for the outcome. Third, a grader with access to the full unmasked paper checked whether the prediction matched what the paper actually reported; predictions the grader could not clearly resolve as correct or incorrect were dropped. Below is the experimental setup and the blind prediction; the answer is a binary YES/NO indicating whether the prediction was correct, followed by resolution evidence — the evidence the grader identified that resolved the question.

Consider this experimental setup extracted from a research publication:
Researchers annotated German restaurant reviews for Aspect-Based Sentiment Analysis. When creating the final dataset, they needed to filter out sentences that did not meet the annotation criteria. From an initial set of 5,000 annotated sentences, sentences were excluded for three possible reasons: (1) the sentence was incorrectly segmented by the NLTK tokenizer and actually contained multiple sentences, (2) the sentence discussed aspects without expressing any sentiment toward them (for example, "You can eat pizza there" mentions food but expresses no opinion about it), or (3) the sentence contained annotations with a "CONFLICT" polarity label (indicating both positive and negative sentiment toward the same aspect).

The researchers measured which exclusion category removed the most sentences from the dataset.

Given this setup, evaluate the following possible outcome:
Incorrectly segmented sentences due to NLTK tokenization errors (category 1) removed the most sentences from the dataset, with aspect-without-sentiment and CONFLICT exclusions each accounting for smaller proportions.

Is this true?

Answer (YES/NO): NO